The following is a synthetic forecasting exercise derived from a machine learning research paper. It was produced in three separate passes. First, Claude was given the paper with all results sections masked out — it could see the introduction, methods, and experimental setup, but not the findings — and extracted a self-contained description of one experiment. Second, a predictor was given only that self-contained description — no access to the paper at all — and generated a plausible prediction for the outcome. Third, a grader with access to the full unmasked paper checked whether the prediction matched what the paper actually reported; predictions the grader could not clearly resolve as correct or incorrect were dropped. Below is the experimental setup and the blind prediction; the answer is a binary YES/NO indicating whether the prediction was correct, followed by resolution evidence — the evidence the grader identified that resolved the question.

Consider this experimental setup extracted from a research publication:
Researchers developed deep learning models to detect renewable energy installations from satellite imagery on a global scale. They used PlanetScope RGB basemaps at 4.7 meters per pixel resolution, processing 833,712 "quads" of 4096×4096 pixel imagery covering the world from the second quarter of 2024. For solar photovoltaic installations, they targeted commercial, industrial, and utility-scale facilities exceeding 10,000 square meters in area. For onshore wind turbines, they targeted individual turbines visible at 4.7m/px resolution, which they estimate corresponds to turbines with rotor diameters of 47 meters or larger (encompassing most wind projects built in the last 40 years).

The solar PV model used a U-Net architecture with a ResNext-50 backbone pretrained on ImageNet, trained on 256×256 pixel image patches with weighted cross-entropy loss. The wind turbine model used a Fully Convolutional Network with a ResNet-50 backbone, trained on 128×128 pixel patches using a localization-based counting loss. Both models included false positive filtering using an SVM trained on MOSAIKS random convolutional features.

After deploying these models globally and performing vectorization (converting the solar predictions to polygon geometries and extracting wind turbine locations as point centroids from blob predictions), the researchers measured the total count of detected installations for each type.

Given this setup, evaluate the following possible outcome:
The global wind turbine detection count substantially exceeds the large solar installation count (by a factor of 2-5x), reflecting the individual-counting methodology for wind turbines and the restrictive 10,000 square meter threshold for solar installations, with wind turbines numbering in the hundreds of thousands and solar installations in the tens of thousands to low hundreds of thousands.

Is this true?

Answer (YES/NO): YES